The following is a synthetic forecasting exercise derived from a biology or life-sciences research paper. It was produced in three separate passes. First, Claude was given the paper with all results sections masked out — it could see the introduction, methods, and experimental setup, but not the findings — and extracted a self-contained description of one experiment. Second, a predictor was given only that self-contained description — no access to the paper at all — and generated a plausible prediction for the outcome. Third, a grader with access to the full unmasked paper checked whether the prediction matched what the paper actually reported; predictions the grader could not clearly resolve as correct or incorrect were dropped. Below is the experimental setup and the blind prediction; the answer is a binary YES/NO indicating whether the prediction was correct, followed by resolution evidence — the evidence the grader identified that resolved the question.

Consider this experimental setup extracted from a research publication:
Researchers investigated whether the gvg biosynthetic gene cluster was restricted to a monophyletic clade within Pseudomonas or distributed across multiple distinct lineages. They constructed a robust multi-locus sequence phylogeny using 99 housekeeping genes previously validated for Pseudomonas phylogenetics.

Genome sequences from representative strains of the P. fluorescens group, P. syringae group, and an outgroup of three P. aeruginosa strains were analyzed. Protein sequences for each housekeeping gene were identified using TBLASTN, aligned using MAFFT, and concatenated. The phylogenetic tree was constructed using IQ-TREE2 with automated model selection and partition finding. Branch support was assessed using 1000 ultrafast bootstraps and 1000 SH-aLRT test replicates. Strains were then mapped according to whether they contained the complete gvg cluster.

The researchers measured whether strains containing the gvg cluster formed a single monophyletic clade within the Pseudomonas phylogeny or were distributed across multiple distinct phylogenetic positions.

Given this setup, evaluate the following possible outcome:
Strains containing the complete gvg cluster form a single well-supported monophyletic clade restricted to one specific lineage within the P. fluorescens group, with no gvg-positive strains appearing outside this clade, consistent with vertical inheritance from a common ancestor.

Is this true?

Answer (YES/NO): NO